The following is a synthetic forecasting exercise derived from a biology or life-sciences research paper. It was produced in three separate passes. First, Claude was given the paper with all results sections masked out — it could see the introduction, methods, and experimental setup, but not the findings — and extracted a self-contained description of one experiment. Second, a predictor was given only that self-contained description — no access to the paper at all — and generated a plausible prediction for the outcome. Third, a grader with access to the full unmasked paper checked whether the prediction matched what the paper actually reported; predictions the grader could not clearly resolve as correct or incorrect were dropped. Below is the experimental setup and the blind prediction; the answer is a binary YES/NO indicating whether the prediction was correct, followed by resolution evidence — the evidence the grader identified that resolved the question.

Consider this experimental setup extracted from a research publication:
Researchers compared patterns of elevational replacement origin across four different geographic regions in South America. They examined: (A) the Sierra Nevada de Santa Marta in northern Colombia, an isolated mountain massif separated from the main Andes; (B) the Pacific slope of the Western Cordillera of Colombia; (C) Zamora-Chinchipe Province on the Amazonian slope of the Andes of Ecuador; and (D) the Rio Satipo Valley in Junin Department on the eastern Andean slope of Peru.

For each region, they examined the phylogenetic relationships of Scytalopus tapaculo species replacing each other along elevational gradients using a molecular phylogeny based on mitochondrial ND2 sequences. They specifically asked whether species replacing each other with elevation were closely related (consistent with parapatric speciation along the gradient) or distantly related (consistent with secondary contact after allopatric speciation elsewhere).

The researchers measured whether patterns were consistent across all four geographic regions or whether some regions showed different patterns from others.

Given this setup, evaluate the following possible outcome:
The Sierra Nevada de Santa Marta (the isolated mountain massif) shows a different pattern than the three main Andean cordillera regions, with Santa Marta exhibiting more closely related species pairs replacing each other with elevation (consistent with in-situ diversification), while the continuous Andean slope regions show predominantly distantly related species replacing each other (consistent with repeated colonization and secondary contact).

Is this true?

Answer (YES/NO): NO